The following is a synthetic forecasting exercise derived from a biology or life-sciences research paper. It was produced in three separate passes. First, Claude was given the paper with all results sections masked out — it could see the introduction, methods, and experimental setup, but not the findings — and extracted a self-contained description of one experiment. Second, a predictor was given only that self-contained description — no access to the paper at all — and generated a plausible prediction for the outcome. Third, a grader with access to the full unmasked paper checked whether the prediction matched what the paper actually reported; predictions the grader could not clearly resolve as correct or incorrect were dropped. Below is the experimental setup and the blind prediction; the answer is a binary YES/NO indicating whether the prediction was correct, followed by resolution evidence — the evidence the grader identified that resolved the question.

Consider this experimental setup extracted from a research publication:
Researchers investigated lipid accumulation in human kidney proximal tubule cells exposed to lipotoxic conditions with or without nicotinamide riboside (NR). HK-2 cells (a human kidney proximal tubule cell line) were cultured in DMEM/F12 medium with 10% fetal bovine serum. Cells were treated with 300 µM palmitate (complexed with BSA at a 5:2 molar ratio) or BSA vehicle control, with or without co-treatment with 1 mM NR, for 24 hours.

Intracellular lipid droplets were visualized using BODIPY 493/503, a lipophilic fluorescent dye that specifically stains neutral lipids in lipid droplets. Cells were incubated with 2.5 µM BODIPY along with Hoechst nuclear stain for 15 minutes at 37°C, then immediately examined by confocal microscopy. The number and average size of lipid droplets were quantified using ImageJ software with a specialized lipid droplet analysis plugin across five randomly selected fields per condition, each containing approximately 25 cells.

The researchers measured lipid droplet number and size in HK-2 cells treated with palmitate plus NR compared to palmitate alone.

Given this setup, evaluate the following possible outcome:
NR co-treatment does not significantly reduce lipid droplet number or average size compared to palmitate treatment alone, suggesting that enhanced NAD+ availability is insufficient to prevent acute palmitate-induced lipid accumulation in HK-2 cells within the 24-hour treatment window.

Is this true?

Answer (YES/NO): YES